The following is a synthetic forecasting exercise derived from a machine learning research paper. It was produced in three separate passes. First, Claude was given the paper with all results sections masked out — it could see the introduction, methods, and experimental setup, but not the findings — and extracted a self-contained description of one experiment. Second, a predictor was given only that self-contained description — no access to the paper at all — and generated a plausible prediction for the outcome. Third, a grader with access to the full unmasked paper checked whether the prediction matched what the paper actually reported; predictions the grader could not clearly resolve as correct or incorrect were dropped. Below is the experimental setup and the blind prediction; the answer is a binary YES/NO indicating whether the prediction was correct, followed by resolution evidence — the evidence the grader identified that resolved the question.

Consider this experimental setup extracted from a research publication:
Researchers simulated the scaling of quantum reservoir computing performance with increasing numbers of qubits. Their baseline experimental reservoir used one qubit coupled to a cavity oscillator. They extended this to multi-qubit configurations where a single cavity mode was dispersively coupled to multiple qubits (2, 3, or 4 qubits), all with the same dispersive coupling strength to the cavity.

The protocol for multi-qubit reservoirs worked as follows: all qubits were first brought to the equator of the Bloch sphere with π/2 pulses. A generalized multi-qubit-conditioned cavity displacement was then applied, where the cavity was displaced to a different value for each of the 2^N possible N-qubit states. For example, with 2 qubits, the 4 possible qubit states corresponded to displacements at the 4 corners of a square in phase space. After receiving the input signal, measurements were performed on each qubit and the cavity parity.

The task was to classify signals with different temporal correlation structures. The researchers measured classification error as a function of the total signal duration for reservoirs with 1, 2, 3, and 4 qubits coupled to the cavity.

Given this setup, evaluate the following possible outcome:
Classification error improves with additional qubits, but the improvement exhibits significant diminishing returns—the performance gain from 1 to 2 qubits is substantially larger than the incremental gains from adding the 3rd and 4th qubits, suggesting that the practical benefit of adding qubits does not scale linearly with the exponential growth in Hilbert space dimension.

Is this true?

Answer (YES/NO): NO